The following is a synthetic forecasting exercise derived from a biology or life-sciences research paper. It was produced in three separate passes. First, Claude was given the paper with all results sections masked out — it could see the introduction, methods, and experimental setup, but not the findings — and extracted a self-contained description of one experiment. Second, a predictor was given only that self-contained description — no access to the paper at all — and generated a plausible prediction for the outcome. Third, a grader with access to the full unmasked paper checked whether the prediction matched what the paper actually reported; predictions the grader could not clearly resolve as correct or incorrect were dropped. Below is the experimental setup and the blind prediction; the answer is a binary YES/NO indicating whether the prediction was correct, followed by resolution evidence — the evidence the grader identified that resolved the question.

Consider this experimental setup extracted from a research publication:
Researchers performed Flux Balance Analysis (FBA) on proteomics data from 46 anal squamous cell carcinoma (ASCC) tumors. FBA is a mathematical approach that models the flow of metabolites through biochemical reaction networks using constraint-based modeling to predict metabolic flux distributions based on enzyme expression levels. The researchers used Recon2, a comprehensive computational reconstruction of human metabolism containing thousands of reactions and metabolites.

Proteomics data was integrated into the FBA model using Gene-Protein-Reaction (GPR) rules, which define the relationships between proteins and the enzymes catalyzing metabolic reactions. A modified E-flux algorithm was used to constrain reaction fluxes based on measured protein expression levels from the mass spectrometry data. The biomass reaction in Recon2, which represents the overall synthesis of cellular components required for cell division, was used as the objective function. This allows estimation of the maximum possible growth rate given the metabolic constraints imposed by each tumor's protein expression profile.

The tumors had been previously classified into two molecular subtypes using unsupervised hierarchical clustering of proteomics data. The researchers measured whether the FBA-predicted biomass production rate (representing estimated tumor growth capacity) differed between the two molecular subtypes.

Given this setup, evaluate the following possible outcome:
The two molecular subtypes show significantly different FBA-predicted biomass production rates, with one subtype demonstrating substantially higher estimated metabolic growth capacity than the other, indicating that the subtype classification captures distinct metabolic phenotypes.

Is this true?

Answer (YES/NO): YES